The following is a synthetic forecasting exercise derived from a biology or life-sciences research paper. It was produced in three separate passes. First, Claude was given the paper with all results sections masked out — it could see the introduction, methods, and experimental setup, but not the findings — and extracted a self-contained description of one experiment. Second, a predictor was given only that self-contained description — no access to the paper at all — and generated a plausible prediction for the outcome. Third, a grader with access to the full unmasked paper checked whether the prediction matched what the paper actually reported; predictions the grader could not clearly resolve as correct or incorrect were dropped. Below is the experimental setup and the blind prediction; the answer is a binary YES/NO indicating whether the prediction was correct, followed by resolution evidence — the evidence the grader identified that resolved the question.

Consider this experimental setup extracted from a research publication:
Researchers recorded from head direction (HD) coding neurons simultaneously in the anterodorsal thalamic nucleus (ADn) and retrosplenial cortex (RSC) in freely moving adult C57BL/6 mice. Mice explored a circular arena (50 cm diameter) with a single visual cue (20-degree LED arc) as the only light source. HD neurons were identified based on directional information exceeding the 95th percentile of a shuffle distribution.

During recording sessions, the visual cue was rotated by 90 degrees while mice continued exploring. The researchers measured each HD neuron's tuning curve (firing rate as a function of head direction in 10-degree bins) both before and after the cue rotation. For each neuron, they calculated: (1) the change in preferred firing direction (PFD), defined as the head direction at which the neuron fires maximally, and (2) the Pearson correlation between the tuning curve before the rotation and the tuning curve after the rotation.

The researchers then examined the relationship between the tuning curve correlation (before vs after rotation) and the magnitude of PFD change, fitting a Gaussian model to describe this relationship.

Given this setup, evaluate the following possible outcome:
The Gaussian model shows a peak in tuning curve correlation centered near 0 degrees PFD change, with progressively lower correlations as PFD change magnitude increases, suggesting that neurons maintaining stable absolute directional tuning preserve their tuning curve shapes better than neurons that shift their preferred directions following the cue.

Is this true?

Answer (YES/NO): YES